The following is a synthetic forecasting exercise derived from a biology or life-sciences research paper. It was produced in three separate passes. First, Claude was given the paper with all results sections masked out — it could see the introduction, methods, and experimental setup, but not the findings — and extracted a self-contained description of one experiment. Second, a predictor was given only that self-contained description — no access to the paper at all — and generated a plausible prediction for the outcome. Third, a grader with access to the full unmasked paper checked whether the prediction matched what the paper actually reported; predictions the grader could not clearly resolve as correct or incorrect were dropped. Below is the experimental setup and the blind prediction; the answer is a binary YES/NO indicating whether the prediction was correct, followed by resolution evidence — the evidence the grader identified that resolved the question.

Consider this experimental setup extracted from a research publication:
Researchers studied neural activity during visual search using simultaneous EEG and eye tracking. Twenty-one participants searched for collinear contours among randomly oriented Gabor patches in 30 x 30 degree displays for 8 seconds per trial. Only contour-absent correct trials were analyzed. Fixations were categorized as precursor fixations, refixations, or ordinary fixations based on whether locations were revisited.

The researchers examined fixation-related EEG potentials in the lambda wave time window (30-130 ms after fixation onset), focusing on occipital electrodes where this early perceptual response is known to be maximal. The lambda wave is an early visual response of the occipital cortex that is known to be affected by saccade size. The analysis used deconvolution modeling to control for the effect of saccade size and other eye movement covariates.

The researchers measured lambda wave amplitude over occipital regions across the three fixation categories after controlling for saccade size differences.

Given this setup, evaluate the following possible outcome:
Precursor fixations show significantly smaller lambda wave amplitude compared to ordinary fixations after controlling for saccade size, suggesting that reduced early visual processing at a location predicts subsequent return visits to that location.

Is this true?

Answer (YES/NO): NO